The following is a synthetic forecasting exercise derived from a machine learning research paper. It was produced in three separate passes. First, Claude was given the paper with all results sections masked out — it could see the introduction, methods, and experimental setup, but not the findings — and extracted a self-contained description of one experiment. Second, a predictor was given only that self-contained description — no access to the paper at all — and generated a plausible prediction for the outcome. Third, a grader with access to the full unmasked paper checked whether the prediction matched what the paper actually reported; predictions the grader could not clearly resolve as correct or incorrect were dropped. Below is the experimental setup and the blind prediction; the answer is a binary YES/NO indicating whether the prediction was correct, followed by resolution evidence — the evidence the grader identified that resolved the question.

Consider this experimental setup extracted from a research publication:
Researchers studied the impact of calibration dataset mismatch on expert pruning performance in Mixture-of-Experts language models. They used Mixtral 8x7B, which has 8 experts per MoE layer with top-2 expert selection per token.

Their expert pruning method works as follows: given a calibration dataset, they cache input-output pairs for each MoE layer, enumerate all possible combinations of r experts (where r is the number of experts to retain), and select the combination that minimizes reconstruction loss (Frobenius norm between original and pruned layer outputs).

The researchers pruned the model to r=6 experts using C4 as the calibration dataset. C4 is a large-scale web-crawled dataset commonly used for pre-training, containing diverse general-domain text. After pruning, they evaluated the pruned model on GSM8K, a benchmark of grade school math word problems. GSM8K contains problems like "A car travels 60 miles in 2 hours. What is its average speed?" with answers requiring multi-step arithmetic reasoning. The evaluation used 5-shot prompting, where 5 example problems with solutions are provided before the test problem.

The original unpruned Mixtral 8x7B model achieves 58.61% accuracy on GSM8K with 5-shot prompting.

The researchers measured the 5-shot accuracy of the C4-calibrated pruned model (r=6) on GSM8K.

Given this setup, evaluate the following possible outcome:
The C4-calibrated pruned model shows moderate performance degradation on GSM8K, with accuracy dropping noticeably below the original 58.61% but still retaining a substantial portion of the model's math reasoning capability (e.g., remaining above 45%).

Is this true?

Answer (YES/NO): NO